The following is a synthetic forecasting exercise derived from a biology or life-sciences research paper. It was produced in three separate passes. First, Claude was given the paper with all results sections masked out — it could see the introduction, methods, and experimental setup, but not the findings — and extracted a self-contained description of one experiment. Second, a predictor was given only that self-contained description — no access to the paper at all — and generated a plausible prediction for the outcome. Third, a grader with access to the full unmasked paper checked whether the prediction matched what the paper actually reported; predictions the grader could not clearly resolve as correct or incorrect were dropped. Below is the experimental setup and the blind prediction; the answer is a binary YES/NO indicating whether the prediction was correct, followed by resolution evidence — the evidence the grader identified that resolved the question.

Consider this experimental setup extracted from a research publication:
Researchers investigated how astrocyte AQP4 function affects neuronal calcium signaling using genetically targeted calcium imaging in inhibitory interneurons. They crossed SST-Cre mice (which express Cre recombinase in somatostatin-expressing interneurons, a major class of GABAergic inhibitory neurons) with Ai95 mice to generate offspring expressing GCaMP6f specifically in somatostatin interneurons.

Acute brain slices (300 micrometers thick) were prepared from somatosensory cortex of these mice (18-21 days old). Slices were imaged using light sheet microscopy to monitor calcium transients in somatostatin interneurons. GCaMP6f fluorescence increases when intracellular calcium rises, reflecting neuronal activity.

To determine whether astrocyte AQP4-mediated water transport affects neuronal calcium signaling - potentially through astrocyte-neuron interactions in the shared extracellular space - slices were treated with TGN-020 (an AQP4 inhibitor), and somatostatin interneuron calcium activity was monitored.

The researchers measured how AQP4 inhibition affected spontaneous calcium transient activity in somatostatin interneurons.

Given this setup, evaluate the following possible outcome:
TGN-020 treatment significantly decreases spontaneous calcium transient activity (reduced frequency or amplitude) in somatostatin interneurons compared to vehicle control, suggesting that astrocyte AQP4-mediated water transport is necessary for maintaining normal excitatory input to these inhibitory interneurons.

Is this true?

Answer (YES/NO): NO